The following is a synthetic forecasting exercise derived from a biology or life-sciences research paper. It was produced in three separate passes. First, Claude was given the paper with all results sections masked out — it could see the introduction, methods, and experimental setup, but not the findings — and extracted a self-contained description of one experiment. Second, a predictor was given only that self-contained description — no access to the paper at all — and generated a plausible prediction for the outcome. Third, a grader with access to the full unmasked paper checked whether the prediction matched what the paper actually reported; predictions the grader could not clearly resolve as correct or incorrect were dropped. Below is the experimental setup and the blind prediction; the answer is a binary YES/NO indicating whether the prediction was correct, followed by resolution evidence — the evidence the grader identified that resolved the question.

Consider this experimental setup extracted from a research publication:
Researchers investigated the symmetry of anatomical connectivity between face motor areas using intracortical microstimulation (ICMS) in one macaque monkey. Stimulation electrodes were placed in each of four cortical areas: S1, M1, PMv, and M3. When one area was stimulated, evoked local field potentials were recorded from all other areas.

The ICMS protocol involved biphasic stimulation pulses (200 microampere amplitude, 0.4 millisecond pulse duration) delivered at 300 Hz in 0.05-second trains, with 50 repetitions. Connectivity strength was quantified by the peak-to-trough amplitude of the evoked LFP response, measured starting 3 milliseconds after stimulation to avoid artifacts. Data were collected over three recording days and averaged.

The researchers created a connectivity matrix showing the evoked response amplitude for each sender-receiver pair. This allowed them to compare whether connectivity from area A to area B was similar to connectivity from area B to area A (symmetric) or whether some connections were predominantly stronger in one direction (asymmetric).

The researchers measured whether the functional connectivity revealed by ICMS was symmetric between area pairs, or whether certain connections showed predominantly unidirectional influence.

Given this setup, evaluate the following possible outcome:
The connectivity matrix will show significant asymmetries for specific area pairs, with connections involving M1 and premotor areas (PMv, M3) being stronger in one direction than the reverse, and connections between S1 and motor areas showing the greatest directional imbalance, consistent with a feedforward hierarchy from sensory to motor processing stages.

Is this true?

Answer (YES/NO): NO